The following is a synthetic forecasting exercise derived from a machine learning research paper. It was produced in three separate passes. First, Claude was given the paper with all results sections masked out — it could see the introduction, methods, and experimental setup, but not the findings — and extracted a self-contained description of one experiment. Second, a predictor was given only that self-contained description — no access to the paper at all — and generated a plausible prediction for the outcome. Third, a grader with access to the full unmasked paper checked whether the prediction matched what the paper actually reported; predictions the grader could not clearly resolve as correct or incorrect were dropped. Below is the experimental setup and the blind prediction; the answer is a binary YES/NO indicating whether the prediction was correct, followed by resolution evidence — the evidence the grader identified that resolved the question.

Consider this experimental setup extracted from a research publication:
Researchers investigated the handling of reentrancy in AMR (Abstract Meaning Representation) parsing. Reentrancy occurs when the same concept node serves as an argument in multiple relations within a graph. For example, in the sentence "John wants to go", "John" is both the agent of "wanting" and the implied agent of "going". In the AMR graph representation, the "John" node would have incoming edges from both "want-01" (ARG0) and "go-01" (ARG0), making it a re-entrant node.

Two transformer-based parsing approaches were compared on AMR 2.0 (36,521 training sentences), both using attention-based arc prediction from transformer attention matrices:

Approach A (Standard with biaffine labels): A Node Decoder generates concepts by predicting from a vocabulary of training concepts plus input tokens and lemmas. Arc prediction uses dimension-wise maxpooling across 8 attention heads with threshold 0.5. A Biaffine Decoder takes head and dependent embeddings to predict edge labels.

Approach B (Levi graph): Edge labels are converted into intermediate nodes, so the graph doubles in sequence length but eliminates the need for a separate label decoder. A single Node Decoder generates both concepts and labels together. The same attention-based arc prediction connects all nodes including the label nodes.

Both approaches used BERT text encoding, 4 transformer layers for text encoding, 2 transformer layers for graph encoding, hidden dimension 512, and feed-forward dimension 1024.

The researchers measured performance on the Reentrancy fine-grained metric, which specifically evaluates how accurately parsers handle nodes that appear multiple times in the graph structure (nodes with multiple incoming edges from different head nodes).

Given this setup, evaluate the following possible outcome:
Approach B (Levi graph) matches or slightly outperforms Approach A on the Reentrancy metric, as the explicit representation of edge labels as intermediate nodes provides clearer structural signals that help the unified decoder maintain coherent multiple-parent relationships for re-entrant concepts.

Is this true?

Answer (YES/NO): YES